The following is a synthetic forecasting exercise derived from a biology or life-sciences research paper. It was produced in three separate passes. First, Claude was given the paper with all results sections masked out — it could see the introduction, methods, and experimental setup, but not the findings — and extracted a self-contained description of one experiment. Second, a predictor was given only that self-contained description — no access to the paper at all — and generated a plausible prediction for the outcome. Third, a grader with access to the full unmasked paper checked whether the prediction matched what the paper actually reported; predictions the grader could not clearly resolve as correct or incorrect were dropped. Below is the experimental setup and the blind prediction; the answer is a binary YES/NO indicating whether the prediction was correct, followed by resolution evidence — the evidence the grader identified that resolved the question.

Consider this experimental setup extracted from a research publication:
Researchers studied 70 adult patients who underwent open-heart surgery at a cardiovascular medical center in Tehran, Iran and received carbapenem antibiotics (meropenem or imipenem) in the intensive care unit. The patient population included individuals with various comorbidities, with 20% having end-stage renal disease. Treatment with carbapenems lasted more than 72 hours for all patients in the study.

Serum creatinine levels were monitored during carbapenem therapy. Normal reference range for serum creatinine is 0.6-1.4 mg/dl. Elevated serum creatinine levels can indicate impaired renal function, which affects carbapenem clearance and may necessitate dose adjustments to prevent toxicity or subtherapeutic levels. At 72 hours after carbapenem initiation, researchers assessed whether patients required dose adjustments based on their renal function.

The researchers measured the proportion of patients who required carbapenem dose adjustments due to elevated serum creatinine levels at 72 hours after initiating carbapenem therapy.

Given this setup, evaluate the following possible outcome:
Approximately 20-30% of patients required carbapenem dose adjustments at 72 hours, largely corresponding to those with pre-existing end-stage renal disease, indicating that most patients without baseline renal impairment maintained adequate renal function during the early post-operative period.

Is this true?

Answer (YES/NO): NO